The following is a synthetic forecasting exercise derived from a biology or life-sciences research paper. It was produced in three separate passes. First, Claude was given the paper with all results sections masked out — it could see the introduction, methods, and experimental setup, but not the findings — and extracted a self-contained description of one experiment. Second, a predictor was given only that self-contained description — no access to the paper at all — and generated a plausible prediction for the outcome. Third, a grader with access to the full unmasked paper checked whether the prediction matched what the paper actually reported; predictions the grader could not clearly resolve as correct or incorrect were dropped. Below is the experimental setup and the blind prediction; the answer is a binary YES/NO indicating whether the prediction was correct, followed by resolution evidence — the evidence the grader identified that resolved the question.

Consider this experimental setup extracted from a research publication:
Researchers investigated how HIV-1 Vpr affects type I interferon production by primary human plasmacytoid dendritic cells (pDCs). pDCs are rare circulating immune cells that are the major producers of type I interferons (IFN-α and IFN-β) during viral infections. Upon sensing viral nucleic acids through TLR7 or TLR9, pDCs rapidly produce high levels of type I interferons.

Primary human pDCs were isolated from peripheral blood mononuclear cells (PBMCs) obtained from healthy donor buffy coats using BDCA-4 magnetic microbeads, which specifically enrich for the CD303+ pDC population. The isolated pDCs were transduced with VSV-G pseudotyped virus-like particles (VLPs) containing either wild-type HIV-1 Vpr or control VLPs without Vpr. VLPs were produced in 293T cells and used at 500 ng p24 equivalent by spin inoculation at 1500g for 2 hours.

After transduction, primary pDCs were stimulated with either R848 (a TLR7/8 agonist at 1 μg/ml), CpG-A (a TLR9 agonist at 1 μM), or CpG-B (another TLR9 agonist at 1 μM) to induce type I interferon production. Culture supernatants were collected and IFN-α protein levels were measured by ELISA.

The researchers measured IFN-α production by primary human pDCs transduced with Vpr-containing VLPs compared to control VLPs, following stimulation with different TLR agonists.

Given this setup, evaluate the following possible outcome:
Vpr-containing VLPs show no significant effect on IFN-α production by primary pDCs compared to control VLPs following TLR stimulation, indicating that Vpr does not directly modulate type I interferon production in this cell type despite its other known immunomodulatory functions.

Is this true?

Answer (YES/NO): NO